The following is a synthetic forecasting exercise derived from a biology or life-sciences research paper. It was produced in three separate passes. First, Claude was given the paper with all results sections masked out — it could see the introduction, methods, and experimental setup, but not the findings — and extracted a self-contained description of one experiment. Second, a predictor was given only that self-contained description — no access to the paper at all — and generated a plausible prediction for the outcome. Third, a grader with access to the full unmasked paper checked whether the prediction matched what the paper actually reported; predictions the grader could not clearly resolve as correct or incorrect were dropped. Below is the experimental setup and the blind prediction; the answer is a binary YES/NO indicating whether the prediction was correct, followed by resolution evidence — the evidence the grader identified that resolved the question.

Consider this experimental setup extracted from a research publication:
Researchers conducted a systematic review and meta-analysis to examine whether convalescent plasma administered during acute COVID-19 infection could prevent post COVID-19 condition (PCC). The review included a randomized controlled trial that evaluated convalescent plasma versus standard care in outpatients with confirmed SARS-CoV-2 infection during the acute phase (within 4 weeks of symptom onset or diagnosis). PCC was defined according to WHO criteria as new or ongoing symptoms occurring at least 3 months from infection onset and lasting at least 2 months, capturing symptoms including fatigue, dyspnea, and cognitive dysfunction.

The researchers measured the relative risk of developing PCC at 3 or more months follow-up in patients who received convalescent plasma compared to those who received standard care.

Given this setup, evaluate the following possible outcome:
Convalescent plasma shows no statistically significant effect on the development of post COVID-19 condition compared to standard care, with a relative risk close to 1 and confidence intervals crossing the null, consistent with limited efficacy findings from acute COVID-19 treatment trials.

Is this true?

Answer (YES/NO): YES